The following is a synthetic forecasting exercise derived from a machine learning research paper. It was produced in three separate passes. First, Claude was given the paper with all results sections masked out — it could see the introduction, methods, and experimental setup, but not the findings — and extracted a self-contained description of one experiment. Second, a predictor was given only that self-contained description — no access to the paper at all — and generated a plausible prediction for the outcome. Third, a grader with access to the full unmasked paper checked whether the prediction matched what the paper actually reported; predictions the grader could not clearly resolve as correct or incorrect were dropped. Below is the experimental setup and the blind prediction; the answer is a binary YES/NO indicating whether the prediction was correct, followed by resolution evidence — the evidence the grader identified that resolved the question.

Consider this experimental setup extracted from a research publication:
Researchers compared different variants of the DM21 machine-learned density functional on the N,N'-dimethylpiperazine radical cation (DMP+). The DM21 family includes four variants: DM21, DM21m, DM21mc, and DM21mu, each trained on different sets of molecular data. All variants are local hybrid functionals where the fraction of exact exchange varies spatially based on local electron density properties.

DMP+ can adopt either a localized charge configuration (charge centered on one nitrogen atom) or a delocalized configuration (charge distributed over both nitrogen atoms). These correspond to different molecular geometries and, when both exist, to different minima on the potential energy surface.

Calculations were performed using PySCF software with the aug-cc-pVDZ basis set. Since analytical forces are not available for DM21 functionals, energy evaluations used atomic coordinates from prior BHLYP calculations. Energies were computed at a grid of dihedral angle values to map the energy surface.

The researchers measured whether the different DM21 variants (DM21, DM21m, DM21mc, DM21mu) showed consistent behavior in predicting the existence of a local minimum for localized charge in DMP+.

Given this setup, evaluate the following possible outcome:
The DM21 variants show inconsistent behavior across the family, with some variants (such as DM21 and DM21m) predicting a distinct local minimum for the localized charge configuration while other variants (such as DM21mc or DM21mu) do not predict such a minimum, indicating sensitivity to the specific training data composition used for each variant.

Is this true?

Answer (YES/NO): NO